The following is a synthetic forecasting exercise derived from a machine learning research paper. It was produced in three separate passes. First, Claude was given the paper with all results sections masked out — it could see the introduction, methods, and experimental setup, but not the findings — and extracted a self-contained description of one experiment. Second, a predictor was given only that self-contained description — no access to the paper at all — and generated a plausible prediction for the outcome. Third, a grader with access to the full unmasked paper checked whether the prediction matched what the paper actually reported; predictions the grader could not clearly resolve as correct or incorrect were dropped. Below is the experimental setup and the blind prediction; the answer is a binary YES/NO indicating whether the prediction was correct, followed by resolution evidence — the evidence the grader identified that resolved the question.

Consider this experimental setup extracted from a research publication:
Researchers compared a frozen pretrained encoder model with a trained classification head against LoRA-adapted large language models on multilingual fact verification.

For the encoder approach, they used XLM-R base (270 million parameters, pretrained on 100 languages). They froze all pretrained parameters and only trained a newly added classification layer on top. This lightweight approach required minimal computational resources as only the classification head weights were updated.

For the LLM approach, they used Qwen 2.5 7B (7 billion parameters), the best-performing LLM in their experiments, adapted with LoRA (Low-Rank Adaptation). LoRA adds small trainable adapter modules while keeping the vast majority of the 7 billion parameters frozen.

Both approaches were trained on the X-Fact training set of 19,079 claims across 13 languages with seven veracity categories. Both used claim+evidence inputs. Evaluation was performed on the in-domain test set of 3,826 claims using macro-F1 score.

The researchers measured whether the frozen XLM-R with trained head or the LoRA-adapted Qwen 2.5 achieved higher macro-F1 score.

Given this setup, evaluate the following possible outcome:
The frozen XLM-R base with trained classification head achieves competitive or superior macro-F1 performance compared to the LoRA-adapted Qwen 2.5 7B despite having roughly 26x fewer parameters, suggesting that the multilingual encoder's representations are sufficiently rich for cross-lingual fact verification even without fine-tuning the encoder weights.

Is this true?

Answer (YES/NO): YES